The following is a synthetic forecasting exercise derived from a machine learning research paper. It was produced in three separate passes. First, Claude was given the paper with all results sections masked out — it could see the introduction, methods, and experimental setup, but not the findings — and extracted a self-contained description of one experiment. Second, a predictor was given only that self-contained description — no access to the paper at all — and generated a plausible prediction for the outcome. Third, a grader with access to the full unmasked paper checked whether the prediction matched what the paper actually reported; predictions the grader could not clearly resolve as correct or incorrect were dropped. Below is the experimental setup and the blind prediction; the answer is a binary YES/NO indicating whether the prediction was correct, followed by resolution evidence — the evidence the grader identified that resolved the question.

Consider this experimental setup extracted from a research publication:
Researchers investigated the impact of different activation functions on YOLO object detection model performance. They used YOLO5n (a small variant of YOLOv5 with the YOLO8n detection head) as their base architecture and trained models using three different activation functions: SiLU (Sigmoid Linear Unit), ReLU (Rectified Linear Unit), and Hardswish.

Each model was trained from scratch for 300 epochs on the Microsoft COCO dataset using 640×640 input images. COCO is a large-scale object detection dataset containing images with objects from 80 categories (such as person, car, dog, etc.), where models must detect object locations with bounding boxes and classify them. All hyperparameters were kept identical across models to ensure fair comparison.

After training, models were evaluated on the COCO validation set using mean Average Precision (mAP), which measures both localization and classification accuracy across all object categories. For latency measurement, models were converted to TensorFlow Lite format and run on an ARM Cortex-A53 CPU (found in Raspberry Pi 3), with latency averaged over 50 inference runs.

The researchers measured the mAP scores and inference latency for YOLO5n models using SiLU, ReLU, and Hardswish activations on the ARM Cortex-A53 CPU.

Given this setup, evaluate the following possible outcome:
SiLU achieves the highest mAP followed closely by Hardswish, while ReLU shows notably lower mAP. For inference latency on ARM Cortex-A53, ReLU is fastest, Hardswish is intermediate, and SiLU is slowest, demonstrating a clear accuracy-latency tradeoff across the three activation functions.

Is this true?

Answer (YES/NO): YES